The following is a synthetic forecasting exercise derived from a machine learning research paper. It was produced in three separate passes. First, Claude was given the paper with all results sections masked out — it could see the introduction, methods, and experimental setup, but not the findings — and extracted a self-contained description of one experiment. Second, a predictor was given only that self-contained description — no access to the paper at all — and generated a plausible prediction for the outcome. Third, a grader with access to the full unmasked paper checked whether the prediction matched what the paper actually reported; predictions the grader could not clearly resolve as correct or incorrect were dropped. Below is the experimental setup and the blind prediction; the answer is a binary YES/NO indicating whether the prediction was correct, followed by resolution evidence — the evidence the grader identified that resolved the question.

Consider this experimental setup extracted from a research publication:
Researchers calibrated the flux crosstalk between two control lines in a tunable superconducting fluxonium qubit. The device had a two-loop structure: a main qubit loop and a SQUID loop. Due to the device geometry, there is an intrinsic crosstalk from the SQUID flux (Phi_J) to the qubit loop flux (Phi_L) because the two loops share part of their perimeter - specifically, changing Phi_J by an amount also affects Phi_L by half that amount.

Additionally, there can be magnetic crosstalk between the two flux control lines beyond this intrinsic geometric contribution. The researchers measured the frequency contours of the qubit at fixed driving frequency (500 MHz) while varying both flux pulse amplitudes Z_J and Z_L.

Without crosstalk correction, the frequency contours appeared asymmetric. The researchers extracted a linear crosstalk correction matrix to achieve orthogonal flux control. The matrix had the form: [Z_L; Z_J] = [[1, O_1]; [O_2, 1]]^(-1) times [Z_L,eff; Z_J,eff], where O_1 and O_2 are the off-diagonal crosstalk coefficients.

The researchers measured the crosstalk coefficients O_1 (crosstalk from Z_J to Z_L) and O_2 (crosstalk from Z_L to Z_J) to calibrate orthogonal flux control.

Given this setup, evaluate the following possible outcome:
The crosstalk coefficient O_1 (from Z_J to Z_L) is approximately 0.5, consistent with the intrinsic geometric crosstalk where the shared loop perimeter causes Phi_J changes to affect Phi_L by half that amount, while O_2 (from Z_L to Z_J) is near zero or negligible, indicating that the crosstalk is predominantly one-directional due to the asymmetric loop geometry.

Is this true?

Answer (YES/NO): NO